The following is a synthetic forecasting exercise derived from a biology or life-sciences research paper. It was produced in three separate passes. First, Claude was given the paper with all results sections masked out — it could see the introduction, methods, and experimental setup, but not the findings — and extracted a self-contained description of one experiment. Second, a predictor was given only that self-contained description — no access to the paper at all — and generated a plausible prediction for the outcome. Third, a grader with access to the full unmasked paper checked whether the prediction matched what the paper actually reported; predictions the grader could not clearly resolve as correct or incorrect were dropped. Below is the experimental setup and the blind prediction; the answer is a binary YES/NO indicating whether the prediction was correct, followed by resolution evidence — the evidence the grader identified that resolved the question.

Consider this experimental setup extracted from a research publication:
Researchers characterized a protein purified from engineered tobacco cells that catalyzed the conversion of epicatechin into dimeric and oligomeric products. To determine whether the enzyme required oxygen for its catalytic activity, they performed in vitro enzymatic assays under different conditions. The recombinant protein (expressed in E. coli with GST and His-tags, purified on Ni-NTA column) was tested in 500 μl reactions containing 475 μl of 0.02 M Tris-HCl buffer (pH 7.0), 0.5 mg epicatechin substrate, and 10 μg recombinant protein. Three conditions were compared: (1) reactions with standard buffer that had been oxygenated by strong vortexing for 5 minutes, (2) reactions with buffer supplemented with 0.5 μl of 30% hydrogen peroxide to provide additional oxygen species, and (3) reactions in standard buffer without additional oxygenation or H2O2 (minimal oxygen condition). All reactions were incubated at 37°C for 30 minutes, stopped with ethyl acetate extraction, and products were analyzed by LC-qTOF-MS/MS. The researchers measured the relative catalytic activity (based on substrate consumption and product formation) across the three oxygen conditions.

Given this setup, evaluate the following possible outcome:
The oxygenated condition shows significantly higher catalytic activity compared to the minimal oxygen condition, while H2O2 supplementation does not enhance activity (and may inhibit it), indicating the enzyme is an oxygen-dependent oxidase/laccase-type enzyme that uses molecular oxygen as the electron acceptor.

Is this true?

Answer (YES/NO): NO